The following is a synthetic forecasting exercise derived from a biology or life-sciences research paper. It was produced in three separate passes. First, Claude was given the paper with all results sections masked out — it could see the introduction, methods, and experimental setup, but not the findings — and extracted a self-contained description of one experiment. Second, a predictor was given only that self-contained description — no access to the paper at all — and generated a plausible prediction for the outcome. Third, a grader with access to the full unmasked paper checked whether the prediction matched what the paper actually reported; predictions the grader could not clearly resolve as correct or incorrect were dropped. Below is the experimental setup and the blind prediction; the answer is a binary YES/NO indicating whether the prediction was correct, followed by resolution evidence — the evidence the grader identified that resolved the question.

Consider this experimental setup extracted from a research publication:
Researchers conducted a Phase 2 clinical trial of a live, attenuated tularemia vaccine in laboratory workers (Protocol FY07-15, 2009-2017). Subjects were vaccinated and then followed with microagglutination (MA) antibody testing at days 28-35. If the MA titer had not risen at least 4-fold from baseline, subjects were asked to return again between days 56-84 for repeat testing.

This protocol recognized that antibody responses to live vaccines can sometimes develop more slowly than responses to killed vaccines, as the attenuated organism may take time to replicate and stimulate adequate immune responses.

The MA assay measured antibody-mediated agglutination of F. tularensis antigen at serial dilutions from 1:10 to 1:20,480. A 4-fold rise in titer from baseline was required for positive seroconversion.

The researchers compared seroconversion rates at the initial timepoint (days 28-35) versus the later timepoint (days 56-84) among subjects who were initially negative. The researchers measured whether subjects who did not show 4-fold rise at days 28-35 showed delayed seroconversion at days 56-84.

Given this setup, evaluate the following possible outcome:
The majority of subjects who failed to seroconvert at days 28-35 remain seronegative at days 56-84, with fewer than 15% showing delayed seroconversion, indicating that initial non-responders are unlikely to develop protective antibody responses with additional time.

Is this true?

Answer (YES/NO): NO